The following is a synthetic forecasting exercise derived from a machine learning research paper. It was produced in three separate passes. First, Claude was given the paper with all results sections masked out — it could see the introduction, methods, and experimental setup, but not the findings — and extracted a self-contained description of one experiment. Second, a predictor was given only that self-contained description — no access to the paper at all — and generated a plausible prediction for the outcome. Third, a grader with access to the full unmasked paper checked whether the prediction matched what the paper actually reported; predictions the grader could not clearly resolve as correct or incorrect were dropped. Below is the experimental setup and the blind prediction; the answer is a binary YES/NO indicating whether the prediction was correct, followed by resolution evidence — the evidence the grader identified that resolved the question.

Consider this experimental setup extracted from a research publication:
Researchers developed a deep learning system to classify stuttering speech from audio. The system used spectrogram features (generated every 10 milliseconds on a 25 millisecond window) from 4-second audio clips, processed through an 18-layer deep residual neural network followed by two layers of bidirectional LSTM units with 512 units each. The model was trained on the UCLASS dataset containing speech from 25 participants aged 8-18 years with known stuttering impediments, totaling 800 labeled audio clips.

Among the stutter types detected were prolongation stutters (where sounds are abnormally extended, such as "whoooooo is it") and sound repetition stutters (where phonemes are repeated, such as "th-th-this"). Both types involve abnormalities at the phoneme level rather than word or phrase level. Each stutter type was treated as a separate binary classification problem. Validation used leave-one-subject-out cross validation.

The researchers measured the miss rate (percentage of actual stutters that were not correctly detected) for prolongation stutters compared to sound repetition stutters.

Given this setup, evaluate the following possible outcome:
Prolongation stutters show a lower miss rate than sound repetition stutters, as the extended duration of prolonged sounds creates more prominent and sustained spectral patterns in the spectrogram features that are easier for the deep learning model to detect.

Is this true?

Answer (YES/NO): YES